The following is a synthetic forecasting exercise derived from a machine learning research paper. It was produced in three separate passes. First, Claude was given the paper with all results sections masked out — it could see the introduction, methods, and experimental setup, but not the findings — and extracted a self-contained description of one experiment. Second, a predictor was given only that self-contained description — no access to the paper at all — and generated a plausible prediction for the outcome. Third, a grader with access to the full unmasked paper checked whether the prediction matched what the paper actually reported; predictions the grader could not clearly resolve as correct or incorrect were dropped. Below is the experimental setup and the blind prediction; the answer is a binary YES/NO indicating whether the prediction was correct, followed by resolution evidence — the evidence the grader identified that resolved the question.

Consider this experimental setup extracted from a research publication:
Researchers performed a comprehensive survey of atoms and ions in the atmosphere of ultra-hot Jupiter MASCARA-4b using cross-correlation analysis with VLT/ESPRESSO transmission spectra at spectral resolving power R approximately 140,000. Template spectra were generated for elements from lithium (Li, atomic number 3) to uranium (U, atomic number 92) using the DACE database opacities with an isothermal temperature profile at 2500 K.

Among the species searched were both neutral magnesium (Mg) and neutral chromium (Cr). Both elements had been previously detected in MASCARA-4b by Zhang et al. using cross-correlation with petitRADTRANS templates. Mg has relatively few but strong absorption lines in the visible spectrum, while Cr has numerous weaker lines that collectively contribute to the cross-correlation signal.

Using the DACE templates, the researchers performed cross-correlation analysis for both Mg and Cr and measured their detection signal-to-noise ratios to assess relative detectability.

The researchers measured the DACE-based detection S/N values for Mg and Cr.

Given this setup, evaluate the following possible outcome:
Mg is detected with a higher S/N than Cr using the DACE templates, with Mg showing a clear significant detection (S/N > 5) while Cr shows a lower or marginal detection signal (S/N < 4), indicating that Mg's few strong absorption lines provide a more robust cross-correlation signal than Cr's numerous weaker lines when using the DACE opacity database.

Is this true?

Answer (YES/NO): NO